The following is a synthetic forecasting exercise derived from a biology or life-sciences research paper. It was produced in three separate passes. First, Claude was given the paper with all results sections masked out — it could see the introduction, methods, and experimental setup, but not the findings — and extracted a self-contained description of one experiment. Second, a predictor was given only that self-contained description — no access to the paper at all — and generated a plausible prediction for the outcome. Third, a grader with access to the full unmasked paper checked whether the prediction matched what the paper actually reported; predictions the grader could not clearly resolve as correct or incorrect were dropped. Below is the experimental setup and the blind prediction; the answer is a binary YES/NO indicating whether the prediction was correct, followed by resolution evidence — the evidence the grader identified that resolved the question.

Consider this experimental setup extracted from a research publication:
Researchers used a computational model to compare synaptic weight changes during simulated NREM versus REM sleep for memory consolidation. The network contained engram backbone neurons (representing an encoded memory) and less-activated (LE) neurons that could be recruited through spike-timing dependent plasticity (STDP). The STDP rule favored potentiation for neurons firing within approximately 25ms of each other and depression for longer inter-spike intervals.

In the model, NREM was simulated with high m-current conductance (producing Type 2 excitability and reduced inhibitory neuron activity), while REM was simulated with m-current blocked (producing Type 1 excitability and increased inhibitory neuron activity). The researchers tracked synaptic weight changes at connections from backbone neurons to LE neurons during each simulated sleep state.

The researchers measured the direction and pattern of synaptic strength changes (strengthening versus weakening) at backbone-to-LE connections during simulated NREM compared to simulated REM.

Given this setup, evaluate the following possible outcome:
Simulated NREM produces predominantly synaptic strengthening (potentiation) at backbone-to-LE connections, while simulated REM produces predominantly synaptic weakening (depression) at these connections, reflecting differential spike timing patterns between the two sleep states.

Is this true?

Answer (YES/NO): YES